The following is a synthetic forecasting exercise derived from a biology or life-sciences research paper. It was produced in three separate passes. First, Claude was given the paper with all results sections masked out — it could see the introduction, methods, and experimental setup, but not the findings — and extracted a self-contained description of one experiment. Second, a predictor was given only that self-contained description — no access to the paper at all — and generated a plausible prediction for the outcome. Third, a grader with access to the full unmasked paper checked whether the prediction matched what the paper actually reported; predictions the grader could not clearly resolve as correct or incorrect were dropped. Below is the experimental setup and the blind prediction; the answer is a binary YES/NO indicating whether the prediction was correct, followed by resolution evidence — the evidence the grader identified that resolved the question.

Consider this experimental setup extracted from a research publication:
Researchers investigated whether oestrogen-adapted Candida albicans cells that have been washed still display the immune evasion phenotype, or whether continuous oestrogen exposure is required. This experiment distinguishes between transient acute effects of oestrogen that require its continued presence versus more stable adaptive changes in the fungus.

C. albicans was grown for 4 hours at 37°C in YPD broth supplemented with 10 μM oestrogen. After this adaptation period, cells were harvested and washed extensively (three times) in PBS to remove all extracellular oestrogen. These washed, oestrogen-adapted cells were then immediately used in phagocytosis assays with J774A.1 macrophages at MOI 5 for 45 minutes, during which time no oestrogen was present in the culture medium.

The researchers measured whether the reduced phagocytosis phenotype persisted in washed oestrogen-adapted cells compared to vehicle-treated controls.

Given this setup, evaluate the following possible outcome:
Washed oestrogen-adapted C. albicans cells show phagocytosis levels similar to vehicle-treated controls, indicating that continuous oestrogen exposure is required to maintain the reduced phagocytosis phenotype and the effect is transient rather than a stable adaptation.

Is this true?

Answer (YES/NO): NO